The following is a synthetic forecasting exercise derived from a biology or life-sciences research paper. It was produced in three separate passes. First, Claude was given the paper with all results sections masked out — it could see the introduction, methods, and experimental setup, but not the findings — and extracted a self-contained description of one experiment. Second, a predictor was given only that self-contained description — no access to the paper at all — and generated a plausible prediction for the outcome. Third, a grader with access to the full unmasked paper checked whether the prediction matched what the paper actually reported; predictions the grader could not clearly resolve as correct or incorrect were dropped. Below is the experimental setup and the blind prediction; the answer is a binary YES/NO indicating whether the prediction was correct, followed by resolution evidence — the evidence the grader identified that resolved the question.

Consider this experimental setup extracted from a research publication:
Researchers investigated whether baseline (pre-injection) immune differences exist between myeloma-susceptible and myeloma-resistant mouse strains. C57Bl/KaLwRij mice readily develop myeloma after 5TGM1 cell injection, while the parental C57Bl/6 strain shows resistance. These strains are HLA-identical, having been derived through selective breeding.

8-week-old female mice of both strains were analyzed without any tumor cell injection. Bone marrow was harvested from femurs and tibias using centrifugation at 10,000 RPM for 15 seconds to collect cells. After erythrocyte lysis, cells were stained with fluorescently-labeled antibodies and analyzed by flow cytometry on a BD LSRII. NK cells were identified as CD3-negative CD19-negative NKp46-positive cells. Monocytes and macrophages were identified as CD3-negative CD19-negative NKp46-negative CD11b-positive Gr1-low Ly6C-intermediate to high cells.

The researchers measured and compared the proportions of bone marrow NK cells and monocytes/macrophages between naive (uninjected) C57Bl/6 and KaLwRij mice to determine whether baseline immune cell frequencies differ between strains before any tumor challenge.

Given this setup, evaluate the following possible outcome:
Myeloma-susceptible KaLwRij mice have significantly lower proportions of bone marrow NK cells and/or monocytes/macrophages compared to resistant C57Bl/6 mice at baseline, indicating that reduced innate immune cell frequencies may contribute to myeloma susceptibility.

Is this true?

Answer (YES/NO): YES